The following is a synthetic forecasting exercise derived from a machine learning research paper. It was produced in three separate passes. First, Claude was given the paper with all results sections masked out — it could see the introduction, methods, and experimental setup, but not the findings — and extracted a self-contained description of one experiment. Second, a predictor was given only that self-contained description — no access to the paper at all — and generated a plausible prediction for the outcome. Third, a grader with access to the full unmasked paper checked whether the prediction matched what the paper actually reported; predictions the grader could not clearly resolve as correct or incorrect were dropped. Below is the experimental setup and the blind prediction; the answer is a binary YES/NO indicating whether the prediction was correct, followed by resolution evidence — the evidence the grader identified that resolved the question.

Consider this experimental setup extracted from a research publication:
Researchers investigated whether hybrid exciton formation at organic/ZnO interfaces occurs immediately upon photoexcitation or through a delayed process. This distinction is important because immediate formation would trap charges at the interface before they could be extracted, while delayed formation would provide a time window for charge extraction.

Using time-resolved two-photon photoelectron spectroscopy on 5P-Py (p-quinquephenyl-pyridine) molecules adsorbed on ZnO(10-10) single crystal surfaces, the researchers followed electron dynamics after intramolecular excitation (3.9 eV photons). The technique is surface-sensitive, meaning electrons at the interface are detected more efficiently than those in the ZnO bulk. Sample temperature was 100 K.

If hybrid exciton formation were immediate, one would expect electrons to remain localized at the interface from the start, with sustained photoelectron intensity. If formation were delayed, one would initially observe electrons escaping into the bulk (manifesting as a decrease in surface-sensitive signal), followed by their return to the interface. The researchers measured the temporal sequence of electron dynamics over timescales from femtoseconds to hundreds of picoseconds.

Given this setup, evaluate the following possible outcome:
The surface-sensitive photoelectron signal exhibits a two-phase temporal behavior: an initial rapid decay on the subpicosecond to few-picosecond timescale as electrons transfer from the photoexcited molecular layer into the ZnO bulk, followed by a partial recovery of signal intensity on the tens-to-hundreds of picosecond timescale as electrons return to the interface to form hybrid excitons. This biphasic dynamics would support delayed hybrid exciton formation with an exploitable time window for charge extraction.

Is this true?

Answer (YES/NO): YES